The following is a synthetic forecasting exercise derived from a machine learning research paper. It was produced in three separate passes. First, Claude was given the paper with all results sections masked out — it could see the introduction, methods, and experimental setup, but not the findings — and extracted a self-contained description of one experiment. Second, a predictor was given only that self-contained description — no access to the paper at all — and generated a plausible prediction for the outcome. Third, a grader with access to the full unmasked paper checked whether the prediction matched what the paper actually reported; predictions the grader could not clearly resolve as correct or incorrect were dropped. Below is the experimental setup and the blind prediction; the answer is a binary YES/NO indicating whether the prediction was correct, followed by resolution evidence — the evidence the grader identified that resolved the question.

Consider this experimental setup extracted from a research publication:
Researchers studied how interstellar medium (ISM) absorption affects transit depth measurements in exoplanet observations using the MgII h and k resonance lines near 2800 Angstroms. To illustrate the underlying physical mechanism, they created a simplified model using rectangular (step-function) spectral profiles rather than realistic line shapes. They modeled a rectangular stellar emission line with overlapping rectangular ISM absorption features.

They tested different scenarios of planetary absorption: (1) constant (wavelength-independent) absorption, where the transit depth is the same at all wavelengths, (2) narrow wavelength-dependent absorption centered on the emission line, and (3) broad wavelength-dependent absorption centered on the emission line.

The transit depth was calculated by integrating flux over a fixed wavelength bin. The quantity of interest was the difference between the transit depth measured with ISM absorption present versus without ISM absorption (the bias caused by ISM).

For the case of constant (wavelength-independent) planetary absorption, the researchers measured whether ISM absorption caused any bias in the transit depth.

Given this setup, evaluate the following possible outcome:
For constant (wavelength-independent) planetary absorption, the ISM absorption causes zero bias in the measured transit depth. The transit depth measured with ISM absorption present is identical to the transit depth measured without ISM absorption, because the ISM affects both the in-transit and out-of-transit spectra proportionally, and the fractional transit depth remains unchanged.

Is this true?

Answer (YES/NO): YES